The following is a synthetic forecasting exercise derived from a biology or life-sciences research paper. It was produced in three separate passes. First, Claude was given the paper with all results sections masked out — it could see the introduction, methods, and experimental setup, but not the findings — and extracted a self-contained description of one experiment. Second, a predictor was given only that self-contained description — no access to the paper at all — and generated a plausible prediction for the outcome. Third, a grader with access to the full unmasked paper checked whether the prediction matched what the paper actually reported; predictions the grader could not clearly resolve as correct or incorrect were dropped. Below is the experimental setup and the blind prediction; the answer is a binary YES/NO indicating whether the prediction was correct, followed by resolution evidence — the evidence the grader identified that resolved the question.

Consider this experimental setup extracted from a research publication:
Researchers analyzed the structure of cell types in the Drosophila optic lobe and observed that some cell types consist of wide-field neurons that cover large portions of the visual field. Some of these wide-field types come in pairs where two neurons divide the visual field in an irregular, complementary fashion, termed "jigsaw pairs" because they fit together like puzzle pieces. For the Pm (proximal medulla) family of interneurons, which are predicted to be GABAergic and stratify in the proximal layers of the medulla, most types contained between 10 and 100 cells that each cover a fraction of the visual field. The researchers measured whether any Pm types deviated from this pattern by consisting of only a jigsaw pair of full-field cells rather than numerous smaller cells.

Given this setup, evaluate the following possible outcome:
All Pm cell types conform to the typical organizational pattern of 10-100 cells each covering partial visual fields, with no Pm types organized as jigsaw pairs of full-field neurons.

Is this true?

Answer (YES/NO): NO